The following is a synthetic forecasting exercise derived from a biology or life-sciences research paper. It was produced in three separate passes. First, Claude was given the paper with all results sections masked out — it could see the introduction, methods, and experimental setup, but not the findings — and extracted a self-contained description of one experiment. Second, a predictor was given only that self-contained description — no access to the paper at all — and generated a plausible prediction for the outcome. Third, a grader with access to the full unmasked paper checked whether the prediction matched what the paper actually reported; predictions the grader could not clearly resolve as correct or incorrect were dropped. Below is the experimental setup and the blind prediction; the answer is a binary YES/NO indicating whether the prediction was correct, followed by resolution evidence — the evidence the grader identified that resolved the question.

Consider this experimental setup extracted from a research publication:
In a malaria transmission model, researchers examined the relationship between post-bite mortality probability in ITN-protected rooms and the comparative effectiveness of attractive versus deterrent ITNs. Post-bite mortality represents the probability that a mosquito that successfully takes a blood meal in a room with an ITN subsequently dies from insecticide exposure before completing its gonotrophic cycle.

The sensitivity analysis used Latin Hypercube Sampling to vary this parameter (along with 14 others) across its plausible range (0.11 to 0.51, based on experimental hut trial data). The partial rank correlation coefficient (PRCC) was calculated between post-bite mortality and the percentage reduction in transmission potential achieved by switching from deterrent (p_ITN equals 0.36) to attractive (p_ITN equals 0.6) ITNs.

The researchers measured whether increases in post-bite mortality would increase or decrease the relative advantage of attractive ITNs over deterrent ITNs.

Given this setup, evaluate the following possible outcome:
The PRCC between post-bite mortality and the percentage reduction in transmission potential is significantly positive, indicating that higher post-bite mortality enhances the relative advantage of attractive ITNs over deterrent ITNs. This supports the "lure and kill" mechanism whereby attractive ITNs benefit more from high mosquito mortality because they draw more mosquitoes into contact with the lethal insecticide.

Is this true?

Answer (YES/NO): NO